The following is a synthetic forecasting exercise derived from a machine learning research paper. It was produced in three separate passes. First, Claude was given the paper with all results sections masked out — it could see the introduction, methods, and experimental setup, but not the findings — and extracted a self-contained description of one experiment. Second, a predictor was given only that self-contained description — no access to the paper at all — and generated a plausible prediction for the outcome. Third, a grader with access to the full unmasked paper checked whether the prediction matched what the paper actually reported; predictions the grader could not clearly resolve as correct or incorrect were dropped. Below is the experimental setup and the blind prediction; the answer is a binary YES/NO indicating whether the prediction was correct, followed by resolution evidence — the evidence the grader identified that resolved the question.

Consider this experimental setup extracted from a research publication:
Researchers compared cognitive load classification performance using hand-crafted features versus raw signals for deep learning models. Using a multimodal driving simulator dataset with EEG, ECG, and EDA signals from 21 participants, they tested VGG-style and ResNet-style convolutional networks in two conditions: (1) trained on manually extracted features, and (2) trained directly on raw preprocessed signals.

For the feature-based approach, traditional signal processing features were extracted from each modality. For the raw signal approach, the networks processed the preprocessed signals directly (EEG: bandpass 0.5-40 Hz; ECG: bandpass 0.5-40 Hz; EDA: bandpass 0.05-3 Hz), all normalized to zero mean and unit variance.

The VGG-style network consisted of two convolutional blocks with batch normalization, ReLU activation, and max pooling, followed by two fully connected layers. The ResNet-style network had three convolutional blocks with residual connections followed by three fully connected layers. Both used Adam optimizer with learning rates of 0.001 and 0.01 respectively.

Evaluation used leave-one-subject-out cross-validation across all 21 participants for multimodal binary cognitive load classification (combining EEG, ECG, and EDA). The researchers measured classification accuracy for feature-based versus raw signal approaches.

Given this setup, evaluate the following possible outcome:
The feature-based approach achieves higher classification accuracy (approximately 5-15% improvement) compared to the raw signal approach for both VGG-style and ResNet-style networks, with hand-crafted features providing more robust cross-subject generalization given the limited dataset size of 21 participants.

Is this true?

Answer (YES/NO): YES